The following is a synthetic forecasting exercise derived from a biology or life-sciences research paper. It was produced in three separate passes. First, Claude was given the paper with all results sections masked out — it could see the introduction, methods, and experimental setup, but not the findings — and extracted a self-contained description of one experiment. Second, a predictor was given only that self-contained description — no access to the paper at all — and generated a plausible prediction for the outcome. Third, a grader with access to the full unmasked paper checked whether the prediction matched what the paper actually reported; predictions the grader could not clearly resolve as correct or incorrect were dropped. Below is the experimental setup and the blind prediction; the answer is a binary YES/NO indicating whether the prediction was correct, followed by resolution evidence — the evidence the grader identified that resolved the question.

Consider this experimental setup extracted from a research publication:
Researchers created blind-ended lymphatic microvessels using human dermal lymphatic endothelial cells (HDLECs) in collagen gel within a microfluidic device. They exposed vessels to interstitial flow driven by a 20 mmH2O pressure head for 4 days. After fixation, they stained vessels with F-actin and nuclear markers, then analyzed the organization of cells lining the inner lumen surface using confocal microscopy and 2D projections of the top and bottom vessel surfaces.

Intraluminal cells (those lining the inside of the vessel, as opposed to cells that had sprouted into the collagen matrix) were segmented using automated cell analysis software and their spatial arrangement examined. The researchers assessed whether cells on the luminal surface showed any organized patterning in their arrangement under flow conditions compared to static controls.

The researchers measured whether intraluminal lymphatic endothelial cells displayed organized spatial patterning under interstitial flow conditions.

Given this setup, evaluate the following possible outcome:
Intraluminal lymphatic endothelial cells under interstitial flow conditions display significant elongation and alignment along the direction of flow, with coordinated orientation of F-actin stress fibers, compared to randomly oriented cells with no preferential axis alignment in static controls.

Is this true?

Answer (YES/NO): NO